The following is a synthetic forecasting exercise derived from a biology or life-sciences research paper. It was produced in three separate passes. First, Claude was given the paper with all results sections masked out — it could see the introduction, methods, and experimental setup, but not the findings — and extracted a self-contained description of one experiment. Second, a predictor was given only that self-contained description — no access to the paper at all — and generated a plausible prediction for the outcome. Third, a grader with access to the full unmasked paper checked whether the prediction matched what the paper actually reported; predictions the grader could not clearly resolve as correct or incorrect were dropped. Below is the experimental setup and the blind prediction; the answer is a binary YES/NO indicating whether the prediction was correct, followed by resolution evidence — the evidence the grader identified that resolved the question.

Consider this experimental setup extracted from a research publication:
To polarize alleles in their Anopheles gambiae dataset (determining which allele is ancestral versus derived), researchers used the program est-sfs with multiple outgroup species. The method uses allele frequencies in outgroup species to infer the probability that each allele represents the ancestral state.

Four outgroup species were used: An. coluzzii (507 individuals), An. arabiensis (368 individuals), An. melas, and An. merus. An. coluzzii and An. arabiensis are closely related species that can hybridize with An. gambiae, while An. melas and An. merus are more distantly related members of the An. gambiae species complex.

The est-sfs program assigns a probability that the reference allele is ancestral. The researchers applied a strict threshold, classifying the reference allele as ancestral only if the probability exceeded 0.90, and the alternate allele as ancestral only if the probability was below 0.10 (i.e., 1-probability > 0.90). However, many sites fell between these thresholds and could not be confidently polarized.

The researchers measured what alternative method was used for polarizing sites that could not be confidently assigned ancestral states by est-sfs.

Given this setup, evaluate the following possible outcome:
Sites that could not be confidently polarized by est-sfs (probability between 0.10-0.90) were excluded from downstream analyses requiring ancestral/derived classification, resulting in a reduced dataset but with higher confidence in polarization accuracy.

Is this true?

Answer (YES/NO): NO